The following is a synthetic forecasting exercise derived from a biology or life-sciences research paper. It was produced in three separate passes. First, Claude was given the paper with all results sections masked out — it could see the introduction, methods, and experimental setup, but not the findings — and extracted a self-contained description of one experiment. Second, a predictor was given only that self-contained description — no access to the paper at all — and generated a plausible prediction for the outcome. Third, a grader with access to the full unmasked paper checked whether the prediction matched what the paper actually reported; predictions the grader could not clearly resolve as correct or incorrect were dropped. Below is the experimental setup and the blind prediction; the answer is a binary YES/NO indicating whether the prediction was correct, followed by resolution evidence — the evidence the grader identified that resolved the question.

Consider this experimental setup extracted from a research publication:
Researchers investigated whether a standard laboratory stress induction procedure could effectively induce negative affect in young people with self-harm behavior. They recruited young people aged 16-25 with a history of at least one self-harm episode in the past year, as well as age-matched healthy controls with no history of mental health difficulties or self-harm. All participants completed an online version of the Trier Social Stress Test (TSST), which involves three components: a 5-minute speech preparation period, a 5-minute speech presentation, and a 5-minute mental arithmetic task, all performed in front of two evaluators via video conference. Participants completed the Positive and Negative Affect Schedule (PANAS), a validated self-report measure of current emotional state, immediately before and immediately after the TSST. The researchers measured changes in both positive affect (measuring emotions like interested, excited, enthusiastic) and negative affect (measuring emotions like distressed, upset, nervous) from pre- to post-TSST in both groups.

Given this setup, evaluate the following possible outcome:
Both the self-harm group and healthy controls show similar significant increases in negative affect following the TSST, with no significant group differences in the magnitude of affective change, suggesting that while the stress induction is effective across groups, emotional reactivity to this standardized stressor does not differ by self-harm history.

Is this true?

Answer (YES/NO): YES